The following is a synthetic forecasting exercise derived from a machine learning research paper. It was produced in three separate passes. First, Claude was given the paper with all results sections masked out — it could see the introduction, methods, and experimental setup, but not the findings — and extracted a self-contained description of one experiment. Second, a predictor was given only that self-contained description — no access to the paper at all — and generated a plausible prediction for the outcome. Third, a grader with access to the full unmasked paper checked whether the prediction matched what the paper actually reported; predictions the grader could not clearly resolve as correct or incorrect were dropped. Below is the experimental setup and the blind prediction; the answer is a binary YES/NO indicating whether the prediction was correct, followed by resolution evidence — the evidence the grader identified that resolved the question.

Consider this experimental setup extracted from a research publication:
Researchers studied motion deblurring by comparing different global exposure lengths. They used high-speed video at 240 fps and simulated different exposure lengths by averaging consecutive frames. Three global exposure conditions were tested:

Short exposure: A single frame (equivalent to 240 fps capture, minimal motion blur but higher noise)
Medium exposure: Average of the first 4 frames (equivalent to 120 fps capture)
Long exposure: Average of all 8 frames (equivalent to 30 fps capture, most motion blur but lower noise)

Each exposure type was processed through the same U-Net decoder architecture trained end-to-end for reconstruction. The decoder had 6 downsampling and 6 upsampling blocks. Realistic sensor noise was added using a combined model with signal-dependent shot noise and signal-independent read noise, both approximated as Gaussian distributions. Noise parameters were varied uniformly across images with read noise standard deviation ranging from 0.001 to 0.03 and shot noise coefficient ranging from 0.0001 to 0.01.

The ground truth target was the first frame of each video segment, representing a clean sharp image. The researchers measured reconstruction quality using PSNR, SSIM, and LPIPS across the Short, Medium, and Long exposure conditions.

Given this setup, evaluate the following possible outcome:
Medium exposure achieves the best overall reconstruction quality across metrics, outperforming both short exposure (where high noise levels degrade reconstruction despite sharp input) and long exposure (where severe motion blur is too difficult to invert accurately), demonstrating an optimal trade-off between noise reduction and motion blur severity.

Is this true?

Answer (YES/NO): NO